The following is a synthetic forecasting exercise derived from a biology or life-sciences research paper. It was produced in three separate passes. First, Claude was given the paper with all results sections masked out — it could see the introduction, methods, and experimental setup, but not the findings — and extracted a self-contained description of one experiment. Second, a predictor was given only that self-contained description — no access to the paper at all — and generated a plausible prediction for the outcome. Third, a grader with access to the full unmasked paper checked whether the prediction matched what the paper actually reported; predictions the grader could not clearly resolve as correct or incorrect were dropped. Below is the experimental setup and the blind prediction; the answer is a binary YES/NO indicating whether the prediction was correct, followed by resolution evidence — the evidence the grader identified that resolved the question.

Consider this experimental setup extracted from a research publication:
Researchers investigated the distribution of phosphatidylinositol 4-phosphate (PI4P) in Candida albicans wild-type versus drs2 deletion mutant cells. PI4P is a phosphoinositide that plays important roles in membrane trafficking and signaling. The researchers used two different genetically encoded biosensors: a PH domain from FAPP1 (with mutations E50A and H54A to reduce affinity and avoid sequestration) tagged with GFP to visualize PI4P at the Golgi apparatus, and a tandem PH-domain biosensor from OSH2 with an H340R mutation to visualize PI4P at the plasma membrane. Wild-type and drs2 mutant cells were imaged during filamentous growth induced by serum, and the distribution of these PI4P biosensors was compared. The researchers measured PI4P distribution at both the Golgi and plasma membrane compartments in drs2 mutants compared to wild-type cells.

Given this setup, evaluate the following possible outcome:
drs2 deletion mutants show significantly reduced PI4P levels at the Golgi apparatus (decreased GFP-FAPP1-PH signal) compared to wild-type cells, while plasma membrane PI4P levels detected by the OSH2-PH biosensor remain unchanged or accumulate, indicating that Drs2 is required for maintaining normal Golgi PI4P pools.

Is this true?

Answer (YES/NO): NO